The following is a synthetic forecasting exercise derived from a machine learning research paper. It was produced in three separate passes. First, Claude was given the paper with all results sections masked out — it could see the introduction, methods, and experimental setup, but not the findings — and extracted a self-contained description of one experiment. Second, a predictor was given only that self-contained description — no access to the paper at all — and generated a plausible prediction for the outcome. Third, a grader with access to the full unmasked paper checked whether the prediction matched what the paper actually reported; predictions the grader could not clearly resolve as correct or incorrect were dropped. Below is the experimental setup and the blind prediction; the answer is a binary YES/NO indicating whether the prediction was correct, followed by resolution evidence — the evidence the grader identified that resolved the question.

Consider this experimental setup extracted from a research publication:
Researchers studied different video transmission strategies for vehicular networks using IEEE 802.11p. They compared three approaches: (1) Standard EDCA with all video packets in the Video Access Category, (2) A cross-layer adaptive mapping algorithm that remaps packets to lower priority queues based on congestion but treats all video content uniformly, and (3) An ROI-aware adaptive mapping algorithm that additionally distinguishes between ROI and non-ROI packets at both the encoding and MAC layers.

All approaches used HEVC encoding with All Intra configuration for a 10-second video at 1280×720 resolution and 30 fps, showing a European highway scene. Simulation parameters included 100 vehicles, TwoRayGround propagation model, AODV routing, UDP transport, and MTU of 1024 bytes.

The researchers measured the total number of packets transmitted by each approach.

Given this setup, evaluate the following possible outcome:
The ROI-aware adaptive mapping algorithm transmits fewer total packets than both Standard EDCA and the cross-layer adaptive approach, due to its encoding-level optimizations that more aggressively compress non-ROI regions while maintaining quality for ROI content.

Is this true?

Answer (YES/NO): NO